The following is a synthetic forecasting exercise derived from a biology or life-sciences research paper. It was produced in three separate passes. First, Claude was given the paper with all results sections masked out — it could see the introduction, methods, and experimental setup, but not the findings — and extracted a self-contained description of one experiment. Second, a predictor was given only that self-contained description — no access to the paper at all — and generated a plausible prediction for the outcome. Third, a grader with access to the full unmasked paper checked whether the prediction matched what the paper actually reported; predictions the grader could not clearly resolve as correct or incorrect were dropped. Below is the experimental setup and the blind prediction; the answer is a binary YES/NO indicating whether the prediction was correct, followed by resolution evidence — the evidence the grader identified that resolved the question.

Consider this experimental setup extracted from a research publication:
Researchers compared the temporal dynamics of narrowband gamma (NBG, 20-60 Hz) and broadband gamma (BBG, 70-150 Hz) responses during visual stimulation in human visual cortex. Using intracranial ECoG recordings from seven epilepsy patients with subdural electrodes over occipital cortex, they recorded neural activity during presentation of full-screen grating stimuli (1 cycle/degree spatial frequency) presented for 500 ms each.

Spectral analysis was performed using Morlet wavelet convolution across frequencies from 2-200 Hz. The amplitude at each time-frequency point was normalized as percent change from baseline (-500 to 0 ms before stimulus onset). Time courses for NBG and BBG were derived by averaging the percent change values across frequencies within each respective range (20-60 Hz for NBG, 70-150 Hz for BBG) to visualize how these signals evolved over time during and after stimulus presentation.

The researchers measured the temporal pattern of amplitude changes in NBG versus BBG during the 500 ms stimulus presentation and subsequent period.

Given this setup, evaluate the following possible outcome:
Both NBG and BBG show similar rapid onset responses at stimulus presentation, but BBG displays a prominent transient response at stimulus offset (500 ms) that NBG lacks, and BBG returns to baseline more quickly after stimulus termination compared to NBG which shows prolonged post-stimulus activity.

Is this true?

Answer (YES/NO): NO